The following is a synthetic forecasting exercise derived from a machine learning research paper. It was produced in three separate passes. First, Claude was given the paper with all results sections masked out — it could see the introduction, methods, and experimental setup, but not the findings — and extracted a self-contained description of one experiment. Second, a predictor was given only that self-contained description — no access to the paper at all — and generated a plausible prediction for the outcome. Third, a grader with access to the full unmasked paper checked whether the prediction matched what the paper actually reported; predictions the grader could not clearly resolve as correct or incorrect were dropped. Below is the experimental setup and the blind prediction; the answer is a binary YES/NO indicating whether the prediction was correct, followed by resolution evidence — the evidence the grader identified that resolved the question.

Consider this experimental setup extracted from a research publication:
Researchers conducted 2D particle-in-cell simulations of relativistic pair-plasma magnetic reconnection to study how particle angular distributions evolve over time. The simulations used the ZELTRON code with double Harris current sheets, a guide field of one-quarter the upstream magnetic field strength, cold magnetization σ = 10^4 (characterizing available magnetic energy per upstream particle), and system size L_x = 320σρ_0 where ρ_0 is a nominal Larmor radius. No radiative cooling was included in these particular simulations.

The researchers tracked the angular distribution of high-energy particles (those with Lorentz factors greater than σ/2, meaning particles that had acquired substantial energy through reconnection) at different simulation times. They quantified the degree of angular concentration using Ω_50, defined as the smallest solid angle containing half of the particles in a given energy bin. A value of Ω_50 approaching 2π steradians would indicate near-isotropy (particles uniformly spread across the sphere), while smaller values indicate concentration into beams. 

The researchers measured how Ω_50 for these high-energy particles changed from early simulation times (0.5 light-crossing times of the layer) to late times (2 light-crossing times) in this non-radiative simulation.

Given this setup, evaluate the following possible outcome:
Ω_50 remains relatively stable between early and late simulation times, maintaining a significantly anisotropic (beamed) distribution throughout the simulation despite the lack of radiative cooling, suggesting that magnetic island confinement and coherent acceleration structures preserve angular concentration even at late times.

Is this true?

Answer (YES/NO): NO